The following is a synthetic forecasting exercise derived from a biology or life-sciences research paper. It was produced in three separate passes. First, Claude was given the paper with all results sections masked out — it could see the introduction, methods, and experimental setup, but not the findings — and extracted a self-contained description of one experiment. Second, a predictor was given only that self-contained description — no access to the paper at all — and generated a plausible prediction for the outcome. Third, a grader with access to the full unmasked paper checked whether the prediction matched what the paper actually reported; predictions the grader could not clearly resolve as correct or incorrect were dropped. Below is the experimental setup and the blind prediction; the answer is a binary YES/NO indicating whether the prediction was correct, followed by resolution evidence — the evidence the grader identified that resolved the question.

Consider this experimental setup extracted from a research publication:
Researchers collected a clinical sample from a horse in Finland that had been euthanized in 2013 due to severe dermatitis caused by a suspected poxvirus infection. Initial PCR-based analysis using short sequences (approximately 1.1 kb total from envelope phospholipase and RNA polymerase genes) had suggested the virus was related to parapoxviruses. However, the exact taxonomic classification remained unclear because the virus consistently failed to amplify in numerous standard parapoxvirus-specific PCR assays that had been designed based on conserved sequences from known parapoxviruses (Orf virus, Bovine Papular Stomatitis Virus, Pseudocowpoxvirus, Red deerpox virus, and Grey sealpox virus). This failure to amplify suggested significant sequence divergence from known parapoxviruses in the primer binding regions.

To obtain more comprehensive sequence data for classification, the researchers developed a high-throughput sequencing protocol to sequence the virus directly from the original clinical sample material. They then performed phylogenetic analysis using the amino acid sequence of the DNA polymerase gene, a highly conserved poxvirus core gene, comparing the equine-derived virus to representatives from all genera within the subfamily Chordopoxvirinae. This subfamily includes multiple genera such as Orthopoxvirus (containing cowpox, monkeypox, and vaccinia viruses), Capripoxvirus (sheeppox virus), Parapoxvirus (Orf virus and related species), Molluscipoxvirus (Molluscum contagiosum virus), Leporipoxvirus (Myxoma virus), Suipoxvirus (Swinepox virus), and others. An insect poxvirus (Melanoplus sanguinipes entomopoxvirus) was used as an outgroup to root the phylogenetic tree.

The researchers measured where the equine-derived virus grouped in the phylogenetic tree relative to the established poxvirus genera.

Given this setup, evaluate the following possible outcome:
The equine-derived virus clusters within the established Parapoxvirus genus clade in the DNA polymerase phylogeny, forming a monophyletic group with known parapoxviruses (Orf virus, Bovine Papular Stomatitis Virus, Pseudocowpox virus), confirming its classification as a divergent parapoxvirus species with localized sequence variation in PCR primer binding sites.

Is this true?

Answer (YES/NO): YES